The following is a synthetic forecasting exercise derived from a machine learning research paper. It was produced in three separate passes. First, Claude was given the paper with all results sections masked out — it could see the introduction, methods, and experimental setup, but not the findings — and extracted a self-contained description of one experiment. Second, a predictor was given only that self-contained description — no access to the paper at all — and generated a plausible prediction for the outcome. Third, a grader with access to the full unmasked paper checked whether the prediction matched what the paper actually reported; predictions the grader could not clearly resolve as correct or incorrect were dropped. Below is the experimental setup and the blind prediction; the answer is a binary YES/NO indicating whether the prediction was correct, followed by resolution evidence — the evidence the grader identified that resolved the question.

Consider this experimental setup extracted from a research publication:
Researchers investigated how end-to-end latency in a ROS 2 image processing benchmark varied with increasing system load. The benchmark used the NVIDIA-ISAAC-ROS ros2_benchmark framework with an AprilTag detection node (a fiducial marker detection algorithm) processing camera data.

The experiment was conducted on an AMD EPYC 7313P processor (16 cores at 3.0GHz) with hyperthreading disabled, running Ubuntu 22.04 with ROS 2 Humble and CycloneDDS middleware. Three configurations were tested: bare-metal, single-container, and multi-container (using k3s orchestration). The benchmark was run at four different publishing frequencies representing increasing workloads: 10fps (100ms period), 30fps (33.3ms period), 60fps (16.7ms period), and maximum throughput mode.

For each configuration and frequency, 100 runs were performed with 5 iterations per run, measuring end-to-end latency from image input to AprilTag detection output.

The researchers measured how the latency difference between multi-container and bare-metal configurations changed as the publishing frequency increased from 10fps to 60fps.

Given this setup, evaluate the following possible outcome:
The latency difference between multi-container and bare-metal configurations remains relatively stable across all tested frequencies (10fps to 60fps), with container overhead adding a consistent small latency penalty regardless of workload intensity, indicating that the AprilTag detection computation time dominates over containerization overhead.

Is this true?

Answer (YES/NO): NO